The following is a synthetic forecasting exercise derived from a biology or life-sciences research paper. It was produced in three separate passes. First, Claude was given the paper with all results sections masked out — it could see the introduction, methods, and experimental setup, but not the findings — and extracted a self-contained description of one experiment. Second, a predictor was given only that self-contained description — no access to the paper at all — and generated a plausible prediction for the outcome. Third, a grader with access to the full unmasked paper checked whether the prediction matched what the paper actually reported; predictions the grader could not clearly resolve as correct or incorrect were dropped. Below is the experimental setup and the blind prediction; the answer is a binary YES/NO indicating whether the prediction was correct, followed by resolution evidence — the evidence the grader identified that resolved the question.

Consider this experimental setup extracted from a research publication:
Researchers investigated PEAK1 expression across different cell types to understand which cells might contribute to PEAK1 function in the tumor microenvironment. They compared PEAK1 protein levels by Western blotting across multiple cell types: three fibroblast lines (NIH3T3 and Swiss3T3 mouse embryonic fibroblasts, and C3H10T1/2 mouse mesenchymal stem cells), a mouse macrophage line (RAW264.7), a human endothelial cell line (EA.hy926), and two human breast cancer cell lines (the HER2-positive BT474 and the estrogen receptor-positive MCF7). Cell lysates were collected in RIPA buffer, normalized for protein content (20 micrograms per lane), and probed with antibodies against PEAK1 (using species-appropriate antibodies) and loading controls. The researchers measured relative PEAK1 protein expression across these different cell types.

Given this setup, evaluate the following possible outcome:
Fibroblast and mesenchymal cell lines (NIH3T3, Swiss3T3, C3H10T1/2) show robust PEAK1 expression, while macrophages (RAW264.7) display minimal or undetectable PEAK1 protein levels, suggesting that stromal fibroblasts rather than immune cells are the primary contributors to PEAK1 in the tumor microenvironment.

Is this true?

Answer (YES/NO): YES